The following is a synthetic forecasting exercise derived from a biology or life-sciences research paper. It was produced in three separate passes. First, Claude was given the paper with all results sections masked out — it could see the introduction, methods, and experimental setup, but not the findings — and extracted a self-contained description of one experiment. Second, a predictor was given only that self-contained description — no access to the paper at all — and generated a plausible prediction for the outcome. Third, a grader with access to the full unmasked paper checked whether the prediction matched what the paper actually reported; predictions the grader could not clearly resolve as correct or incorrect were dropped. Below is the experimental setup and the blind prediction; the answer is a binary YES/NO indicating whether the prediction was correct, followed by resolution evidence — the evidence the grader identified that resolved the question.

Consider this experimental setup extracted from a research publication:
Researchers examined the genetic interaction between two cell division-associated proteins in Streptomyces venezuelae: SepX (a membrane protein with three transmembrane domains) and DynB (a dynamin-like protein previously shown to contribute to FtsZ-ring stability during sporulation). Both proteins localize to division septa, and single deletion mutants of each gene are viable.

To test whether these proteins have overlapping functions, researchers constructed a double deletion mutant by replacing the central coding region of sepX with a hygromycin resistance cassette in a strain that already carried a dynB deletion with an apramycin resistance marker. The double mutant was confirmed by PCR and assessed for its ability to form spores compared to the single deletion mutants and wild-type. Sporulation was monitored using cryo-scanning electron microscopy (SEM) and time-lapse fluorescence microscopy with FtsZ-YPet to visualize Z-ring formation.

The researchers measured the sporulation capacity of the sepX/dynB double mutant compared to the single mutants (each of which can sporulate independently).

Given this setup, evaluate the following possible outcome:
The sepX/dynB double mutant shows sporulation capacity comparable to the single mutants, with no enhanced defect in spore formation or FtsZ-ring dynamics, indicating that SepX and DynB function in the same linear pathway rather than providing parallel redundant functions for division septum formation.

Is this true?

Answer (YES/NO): NO